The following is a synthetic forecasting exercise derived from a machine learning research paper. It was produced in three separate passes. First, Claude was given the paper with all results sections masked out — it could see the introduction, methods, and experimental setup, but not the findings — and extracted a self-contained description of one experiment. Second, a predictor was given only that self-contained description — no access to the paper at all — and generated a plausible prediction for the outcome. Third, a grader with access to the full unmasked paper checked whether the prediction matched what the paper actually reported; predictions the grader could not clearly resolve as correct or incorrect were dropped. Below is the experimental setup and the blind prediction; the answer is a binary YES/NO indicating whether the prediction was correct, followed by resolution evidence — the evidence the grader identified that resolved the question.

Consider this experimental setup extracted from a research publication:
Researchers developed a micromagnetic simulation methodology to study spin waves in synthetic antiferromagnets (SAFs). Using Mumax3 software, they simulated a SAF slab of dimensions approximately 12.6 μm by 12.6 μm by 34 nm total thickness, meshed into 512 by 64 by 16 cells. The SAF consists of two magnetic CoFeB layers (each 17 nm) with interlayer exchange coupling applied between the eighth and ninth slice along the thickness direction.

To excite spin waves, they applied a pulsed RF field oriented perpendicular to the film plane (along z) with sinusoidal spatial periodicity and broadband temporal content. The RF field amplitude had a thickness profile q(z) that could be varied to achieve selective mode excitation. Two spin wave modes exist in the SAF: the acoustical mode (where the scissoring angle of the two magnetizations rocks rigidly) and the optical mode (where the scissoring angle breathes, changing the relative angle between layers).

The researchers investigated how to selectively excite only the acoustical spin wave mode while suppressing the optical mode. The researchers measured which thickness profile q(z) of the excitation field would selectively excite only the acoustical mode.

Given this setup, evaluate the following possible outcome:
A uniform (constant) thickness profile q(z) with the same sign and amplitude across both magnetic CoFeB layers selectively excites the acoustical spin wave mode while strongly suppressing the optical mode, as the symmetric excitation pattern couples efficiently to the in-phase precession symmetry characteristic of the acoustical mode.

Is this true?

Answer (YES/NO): YES